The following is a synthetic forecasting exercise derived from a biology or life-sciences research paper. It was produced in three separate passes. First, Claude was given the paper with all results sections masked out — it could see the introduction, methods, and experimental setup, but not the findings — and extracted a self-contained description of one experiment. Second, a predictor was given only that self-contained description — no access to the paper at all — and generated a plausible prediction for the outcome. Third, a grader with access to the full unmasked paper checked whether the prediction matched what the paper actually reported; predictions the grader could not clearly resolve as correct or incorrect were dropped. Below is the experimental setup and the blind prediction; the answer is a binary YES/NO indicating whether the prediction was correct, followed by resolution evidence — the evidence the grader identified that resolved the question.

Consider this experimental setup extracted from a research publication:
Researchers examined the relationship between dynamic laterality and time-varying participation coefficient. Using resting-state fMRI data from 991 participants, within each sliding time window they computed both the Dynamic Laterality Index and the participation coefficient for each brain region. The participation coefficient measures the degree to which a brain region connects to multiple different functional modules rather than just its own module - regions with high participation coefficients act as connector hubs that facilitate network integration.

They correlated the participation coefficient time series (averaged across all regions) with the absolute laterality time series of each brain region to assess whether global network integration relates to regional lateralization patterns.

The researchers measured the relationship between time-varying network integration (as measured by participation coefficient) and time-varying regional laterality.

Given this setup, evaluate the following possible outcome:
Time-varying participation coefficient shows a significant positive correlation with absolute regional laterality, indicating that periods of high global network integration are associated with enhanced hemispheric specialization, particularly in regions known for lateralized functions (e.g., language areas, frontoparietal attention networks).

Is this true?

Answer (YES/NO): NO